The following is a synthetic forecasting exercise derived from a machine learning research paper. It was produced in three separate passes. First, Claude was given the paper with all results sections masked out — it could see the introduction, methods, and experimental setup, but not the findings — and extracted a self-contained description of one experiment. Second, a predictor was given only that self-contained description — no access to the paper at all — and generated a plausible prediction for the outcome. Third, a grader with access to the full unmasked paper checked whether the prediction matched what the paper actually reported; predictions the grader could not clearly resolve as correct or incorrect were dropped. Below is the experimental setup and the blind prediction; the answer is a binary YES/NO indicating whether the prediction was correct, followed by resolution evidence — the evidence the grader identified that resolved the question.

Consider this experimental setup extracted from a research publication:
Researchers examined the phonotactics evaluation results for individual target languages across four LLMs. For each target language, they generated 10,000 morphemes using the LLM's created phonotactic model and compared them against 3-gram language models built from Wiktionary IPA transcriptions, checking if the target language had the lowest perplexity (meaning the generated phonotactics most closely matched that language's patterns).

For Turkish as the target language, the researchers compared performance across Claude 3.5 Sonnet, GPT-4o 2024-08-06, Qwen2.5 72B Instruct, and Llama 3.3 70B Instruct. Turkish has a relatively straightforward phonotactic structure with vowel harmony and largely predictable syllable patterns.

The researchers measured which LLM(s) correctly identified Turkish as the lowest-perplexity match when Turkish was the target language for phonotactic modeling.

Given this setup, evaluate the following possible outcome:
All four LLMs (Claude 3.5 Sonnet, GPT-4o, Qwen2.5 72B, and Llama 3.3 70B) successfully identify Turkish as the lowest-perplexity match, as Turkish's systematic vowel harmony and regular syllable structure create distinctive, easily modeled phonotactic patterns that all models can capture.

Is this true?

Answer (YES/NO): NO